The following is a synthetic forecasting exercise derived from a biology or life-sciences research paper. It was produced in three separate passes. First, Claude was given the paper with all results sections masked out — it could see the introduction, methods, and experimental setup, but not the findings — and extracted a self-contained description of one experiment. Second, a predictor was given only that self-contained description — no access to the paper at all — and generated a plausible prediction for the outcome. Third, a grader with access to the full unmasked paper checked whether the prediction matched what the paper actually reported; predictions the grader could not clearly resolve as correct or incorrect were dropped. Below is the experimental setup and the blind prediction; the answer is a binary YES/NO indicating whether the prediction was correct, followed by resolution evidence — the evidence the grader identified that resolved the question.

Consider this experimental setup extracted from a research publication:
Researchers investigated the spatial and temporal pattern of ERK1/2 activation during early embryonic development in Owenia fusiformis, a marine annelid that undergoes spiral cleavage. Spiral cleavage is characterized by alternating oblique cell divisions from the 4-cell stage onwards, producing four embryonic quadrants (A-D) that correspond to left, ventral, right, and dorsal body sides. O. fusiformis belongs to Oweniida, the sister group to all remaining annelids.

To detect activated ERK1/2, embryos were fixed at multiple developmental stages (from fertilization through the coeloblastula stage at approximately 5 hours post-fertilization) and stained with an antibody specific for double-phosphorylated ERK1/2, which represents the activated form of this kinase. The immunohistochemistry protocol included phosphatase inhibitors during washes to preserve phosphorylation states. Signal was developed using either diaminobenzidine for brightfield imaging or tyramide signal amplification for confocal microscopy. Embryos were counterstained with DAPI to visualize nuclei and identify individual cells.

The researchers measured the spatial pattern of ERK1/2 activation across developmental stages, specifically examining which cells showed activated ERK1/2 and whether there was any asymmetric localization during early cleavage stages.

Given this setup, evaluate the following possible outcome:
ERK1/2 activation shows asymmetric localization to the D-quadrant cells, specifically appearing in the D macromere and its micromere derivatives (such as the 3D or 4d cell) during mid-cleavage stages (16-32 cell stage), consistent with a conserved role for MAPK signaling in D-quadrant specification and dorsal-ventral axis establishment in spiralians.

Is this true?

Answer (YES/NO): NO